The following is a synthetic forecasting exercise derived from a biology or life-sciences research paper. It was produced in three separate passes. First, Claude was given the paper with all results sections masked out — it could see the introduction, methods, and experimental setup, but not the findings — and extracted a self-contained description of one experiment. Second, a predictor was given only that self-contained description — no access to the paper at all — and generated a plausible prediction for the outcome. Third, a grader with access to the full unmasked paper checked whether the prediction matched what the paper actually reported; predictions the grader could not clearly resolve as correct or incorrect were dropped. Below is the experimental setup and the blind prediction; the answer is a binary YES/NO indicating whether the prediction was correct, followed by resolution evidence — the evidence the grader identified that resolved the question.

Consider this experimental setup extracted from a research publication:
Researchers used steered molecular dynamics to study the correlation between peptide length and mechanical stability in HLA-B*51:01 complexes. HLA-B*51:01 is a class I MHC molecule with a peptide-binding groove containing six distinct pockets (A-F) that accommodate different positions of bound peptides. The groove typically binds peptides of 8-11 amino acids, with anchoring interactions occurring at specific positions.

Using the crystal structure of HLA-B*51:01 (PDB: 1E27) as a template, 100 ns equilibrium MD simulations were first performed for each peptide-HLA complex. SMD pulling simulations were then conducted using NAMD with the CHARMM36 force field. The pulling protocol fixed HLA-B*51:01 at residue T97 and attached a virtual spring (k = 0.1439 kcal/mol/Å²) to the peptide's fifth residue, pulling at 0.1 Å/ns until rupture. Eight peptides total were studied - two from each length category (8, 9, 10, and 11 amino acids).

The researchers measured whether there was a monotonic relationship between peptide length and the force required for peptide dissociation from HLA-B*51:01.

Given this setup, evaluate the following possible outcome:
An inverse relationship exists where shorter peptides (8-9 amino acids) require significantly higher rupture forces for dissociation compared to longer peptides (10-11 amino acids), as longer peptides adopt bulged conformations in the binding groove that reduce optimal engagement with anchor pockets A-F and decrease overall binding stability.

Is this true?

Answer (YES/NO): NO